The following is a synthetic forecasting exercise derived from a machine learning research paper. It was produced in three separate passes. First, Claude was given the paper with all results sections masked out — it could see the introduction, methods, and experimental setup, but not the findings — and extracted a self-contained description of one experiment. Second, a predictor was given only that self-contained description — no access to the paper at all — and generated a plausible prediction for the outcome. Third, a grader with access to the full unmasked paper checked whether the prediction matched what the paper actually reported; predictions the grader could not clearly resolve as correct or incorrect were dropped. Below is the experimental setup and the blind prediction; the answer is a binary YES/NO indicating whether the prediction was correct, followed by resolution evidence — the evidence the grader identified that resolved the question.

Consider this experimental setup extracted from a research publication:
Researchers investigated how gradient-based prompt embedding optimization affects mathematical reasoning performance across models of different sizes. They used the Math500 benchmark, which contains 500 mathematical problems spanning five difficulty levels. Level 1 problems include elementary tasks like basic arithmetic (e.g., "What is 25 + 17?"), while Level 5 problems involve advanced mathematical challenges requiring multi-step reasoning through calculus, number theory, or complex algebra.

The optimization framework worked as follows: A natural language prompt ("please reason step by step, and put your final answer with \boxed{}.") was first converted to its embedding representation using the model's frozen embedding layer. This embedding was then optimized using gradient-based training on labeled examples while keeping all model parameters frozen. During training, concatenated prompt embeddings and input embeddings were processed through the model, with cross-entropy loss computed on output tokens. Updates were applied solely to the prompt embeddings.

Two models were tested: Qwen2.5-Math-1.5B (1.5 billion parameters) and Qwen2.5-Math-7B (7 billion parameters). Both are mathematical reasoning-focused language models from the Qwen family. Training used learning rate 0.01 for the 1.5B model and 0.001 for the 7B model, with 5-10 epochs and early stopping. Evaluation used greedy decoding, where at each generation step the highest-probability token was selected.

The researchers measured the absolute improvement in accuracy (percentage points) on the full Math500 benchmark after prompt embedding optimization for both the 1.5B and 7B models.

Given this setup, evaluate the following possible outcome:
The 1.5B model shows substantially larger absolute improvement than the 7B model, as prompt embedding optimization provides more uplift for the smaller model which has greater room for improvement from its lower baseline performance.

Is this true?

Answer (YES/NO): YES